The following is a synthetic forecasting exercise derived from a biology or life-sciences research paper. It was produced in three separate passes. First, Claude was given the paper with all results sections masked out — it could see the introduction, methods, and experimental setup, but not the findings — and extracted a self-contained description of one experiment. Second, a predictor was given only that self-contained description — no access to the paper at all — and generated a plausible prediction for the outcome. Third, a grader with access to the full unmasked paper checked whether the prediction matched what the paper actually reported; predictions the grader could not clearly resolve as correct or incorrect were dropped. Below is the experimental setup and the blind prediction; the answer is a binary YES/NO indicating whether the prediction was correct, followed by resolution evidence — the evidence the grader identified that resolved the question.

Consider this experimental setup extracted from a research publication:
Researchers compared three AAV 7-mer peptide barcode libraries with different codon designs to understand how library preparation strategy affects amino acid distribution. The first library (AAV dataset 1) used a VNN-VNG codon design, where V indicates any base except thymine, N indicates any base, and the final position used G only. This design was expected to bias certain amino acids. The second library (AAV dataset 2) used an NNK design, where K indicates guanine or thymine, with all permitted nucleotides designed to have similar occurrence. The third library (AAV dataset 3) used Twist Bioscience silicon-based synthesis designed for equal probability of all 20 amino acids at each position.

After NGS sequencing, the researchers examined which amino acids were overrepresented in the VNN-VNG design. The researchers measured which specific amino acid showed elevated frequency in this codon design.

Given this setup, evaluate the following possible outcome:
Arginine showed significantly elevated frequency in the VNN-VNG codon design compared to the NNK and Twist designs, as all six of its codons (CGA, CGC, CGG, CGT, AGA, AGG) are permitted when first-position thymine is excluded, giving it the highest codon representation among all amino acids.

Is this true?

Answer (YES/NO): NO